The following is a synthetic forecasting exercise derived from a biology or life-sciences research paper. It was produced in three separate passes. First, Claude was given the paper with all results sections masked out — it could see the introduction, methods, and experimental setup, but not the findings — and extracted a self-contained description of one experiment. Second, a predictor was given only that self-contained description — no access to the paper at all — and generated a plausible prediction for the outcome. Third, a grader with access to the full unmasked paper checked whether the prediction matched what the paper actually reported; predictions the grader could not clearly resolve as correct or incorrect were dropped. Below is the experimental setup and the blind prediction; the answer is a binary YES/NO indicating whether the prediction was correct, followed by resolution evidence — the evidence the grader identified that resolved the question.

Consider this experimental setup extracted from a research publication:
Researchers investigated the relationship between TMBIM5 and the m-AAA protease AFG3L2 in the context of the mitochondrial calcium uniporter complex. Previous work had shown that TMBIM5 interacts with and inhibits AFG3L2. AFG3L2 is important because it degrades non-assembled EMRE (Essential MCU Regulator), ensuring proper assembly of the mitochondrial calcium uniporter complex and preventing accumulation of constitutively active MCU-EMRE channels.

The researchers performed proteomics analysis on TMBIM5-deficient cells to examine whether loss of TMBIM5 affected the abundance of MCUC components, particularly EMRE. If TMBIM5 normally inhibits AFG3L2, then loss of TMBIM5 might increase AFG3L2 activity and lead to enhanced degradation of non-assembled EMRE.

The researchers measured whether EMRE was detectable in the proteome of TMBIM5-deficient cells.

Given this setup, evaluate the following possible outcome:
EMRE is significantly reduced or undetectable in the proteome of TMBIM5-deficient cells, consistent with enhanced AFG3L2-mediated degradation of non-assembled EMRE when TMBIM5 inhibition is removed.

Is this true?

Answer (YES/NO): NO